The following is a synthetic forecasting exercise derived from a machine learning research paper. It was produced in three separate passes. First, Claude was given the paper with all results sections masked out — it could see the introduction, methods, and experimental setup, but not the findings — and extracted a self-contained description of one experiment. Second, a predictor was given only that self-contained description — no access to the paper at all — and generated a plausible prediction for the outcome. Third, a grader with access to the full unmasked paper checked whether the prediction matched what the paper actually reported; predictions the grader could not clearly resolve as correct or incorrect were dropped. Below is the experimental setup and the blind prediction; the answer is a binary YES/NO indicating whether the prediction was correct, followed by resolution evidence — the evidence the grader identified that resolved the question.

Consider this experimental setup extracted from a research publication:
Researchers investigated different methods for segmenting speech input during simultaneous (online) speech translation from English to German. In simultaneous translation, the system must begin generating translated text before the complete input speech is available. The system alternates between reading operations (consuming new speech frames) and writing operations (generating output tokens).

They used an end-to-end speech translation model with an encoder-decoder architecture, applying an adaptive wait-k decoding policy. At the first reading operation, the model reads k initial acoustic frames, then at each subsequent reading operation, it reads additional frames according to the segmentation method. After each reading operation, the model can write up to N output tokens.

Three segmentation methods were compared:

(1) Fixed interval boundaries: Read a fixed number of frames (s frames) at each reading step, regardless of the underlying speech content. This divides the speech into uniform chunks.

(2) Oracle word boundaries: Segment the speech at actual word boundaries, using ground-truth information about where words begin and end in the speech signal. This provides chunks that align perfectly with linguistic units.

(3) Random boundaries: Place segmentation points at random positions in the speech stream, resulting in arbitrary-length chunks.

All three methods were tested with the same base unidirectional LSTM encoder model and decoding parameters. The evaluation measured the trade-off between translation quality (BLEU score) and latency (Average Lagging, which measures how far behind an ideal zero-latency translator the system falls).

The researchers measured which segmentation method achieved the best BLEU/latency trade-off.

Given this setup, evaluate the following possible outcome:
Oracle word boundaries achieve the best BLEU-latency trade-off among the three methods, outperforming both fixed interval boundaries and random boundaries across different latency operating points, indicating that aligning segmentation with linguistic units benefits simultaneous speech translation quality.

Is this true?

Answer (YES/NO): NO